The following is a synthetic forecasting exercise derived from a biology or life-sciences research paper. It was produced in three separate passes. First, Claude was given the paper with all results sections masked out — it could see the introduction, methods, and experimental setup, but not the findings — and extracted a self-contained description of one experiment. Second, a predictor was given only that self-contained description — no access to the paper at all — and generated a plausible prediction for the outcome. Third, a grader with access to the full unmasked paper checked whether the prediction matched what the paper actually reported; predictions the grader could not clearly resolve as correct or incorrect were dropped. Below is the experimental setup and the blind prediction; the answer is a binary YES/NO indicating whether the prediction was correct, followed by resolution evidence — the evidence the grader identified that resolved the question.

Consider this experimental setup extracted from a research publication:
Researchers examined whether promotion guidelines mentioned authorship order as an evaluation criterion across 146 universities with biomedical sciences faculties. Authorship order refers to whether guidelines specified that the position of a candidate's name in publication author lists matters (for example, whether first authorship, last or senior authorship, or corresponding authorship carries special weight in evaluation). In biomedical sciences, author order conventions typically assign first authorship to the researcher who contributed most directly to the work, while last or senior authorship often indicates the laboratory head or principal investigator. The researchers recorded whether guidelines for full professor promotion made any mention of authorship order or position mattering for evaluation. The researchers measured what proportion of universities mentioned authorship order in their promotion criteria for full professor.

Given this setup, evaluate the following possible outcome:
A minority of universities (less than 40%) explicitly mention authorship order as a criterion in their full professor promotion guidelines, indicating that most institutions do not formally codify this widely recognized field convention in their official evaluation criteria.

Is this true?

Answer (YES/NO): YES